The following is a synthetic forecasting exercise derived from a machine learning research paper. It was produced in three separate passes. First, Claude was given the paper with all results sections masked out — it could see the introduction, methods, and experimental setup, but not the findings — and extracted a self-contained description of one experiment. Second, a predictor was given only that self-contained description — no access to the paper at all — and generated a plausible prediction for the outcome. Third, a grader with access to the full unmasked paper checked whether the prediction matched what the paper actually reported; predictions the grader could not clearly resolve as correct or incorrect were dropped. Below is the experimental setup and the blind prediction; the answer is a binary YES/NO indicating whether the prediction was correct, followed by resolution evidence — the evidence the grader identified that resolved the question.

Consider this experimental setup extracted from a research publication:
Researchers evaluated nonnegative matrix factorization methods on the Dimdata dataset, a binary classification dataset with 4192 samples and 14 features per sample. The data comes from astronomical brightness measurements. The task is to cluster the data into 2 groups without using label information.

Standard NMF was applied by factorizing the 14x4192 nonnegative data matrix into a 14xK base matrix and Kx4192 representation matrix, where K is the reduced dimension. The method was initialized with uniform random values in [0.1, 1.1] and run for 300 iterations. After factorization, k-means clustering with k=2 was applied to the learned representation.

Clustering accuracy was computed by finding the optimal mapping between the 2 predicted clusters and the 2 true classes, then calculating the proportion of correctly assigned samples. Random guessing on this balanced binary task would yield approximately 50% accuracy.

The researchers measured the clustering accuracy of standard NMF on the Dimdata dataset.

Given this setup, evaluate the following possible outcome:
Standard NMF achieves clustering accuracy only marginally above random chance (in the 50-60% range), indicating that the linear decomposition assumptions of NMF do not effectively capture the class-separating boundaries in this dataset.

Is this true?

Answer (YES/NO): YES